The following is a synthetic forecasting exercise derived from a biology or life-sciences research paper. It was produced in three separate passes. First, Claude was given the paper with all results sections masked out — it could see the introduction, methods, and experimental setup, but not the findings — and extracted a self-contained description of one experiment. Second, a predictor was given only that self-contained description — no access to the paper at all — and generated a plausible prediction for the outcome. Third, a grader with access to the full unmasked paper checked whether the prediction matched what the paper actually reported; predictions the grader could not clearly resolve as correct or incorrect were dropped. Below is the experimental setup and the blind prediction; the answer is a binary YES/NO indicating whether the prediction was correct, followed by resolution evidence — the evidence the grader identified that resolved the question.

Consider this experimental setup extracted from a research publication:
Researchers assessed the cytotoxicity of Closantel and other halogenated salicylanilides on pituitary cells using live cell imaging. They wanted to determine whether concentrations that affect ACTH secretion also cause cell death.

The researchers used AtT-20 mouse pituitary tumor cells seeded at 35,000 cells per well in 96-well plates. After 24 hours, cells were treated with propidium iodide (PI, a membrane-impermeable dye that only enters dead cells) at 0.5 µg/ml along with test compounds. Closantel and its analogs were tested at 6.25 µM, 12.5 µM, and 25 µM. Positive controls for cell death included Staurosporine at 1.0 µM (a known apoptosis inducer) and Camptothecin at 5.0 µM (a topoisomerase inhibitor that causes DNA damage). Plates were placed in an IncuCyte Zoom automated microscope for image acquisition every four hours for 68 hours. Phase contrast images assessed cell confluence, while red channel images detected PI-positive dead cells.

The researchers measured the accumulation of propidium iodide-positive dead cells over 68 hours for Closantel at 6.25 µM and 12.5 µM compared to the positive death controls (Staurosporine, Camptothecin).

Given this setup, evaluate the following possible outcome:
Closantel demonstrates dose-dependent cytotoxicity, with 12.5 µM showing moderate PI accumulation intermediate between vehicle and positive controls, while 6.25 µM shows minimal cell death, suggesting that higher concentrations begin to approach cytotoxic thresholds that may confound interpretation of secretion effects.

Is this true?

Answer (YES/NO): NO